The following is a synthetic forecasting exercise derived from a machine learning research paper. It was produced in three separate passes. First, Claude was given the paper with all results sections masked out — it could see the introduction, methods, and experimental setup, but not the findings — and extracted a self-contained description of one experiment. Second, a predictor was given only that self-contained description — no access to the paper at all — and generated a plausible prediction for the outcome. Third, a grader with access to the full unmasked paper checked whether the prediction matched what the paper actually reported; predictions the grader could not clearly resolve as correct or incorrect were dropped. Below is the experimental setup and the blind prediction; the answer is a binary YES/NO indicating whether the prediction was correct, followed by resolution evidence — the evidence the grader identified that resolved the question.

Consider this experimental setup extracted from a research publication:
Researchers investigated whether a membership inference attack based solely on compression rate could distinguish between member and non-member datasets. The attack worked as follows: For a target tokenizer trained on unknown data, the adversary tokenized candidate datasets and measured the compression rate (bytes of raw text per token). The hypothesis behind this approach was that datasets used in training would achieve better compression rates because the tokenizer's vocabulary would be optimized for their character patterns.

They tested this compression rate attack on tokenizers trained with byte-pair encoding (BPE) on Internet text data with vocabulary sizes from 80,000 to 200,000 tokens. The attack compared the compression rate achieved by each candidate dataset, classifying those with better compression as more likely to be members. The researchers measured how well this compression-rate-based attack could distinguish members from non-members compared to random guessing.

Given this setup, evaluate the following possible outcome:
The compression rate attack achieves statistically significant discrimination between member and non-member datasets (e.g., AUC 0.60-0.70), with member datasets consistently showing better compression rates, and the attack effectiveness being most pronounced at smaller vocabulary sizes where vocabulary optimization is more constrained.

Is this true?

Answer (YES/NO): NO